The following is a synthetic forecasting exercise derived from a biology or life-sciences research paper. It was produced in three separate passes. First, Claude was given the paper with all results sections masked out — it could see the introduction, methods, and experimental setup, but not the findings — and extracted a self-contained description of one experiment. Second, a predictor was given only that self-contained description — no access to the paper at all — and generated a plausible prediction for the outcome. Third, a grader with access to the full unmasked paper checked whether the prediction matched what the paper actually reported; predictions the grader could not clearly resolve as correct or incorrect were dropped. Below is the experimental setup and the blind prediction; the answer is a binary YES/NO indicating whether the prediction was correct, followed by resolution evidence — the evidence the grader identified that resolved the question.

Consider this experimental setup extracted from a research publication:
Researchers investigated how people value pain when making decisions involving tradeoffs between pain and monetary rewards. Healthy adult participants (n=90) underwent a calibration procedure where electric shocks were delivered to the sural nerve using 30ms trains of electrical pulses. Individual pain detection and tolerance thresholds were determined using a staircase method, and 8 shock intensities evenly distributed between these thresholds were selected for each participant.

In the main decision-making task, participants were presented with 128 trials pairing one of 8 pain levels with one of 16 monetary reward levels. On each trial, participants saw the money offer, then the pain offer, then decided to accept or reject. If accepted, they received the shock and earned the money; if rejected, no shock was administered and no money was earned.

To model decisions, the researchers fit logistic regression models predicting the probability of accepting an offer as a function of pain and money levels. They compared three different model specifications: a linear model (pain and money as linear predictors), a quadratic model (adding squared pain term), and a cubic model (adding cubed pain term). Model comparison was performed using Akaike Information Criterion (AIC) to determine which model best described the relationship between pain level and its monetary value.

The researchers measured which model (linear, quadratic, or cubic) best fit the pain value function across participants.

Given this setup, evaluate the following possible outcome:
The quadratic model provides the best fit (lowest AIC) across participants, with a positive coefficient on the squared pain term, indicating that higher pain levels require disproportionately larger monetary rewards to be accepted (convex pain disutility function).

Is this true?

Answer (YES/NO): YES